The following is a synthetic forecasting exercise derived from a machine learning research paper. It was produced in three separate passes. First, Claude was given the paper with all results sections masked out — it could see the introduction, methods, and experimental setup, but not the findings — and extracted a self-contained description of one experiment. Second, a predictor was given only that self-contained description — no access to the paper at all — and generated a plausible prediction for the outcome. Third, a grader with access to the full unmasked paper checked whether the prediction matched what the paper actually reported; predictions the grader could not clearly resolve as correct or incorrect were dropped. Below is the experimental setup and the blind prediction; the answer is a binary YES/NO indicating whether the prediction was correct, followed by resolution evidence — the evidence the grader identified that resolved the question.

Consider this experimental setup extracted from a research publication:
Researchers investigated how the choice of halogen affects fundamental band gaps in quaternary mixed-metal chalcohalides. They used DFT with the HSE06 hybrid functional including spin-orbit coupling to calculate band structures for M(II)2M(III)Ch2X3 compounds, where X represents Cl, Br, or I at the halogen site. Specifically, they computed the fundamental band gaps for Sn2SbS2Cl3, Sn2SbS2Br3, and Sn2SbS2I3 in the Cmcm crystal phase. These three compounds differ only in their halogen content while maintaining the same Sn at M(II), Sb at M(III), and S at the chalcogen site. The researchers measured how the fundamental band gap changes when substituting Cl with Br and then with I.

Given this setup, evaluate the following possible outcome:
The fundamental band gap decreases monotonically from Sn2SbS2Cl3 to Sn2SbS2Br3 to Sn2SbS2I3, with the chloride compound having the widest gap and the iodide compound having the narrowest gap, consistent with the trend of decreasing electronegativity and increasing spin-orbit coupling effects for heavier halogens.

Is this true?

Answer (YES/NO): NO